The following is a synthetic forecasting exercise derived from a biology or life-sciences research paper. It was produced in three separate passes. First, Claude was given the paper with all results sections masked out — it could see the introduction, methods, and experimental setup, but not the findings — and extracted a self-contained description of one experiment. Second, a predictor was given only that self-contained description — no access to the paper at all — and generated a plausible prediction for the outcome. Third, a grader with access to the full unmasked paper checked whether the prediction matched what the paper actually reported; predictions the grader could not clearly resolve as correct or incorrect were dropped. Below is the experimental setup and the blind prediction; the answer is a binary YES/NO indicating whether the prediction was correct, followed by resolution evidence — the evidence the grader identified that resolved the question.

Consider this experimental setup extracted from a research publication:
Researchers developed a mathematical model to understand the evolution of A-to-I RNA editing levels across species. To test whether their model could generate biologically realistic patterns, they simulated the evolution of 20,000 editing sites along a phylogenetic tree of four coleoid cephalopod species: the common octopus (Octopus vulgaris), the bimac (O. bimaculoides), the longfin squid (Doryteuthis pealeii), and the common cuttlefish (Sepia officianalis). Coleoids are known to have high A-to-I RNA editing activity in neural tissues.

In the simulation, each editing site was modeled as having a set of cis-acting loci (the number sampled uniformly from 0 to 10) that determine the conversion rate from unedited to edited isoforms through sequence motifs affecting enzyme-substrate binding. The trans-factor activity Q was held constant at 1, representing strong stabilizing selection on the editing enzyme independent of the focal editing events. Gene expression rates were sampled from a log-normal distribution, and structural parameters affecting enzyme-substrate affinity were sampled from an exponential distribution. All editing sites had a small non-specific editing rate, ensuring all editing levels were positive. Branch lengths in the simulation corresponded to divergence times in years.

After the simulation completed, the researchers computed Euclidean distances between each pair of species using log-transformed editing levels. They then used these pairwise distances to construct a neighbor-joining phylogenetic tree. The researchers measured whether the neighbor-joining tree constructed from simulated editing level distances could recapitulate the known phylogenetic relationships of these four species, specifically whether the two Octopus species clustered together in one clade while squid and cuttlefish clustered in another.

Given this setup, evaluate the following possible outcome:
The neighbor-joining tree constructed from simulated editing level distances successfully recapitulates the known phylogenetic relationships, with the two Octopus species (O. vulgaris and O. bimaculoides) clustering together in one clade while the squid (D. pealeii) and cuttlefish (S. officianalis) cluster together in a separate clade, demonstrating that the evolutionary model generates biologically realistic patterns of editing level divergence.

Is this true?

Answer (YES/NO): YES